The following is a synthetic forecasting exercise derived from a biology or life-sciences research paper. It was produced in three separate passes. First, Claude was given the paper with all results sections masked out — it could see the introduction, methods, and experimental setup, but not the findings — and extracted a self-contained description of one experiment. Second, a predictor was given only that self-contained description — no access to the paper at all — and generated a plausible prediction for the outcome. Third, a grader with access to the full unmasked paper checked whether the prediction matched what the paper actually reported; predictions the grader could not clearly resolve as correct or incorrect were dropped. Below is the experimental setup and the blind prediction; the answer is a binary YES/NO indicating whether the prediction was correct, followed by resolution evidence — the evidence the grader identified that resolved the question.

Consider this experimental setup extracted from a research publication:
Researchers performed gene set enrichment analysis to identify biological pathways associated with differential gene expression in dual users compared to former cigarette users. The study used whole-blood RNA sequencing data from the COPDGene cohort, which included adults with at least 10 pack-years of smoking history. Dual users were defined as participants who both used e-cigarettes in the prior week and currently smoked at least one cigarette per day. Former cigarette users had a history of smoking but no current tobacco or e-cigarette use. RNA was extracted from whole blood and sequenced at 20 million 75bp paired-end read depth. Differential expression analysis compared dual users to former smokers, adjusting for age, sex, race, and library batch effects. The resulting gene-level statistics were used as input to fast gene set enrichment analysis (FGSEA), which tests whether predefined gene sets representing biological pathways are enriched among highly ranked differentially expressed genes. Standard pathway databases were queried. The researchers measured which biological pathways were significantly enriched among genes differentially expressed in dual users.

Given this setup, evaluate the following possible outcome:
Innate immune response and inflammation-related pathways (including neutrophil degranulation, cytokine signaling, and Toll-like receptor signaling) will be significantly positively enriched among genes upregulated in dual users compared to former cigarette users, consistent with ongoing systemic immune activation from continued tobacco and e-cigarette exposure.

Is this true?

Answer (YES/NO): NO